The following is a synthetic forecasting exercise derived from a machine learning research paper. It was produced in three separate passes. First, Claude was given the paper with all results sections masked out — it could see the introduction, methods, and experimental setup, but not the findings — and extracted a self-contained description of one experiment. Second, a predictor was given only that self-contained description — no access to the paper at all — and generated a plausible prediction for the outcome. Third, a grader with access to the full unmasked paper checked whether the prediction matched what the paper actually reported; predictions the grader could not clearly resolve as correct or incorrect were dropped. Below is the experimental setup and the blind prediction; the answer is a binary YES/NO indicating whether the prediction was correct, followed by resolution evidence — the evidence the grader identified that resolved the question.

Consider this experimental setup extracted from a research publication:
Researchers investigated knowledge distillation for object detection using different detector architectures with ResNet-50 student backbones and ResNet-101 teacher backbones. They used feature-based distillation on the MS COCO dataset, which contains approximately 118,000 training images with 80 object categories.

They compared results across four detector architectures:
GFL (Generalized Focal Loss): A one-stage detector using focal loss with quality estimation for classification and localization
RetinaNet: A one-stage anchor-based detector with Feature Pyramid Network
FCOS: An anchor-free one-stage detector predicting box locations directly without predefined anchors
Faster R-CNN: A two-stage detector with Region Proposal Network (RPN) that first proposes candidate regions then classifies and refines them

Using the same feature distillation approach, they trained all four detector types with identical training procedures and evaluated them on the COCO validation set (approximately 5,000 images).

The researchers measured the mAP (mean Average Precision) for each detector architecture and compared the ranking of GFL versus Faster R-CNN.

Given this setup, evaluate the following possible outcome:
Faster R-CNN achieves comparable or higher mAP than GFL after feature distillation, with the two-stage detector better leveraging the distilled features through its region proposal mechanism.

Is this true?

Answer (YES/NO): NO